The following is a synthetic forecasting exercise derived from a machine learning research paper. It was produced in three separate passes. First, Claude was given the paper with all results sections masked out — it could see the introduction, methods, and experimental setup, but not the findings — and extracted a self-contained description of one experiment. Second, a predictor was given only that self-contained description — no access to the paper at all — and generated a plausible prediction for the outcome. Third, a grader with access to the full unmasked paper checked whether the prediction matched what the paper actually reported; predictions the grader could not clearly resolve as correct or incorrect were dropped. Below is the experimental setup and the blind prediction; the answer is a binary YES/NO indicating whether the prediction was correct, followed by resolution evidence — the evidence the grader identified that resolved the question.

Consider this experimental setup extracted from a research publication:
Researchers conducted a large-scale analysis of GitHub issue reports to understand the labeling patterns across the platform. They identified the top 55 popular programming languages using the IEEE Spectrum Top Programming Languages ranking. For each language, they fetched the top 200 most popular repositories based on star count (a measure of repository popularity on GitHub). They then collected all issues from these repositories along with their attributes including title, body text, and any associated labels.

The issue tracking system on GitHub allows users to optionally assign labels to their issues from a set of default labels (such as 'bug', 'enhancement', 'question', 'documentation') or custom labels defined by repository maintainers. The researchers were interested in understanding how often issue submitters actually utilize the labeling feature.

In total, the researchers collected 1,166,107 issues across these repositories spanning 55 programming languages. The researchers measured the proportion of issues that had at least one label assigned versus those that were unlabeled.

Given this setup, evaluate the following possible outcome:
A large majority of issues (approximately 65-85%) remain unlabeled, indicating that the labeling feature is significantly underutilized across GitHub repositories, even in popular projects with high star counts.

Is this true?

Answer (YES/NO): NO